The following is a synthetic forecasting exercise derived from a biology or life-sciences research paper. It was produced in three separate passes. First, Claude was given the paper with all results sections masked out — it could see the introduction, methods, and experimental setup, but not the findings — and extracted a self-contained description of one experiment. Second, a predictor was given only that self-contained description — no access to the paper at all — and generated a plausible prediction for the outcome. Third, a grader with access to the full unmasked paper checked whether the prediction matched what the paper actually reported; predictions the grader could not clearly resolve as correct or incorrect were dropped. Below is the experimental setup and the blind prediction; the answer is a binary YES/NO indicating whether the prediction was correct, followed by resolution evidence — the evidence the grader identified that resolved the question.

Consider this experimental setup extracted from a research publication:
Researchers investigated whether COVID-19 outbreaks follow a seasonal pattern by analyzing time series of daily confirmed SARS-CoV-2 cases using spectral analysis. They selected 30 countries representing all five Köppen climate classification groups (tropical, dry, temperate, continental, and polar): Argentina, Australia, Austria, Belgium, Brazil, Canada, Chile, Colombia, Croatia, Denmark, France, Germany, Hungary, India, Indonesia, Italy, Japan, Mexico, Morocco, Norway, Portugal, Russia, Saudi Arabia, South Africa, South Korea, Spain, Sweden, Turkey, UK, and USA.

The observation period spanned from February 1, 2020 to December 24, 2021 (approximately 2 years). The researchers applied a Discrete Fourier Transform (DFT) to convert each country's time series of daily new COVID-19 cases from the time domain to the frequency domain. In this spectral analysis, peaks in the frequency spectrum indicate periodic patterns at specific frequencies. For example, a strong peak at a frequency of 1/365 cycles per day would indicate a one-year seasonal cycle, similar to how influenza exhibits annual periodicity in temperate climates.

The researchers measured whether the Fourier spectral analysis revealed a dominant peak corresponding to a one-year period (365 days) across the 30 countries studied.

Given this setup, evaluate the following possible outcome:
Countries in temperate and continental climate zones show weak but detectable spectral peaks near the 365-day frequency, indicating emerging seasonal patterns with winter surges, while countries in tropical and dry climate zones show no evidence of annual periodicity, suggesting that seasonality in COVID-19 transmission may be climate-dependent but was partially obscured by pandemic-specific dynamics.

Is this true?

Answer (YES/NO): NO